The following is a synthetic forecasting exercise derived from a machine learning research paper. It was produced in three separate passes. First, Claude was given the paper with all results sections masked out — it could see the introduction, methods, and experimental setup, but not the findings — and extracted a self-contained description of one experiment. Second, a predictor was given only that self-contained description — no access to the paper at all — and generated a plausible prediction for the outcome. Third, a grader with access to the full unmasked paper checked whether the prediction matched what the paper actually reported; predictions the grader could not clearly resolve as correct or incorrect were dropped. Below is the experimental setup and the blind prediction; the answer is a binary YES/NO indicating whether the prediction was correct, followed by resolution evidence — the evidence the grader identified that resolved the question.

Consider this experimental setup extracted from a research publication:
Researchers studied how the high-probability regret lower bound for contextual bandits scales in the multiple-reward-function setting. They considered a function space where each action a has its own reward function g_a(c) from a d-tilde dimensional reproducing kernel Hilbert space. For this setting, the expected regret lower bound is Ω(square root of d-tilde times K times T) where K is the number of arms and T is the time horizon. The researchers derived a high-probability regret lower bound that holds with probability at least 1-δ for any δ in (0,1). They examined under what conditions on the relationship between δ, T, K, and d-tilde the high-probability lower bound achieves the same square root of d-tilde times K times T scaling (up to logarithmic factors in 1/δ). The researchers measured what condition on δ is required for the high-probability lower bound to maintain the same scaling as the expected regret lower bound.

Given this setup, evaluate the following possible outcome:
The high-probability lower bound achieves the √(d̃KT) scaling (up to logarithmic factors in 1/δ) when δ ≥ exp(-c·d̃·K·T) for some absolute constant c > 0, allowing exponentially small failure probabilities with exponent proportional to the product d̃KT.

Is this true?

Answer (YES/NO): NO